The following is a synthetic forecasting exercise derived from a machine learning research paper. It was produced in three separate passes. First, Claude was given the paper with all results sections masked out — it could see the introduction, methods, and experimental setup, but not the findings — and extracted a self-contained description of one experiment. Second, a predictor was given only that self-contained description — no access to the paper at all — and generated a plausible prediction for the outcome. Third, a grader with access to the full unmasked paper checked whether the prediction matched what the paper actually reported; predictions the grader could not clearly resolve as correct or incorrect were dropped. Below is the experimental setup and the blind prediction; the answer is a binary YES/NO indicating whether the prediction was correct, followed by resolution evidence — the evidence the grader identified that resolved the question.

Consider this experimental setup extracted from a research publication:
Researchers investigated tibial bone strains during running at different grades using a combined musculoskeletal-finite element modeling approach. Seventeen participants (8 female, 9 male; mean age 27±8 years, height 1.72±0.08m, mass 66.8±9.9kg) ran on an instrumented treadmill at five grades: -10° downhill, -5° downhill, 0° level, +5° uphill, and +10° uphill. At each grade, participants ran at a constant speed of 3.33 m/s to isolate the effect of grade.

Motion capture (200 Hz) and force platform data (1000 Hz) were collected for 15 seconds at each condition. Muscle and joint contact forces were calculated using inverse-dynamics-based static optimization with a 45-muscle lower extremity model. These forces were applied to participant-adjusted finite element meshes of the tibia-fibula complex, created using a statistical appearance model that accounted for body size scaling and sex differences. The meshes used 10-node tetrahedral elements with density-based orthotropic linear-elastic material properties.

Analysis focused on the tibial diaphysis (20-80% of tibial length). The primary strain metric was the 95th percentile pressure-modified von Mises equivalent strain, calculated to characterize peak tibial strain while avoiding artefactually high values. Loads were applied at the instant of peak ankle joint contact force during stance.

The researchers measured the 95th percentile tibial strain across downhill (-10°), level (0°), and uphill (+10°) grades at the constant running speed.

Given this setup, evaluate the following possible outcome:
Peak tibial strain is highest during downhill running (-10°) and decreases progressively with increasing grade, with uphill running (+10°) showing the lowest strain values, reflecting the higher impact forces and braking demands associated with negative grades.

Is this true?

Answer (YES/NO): NO